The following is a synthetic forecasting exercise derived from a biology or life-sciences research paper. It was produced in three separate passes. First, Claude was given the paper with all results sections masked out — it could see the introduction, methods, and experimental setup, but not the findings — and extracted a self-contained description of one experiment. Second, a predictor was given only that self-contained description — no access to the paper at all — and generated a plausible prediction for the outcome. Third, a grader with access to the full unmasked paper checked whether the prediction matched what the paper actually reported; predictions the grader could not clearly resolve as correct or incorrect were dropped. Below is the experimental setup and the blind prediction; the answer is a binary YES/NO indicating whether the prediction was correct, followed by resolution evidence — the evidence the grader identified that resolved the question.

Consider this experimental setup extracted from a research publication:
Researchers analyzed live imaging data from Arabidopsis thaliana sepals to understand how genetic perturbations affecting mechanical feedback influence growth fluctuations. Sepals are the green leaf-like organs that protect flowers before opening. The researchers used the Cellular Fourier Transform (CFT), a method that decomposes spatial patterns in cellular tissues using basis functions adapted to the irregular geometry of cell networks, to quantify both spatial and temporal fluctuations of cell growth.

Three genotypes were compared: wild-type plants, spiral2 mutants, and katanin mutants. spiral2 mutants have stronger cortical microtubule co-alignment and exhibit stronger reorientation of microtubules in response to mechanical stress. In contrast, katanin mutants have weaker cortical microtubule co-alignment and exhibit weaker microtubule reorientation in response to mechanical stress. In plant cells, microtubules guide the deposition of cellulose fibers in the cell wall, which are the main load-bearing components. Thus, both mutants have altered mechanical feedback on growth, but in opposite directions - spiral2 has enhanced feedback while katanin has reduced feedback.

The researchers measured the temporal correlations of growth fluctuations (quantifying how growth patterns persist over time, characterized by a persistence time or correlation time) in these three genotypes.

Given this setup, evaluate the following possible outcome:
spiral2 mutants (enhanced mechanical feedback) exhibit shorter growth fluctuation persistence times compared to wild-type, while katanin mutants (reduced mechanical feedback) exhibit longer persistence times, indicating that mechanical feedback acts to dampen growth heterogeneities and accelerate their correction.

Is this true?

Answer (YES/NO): NO